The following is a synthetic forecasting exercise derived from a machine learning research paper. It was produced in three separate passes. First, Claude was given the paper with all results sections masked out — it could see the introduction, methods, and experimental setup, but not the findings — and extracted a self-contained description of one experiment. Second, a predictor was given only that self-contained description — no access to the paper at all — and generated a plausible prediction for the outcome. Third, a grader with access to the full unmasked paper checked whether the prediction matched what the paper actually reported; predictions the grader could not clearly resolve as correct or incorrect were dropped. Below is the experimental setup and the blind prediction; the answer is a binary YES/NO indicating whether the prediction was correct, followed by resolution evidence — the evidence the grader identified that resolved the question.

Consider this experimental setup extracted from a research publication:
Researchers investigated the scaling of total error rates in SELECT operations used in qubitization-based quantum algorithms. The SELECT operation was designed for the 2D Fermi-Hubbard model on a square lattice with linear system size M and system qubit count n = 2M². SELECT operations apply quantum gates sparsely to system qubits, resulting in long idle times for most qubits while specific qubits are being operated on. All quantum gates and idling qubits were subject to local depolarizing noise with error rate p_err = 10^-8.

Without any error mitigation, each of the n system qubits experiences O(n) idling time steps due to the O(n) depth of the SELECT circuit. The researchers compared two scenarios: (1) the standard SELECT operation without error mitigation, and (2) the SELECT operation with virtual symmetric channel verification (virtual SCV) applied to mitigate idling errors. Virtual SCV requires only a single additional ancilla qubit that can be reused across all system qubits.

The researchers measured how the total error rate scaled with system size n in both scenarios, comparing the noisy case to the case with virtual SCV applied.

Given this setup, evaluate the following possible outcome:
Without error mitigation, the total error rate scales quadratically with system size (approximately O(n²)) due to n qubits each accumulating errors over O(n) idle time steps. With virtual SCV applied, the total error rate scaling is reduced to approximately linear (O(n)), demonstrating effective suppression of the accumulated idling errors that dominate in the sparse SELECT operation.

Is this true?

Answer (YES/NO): NO